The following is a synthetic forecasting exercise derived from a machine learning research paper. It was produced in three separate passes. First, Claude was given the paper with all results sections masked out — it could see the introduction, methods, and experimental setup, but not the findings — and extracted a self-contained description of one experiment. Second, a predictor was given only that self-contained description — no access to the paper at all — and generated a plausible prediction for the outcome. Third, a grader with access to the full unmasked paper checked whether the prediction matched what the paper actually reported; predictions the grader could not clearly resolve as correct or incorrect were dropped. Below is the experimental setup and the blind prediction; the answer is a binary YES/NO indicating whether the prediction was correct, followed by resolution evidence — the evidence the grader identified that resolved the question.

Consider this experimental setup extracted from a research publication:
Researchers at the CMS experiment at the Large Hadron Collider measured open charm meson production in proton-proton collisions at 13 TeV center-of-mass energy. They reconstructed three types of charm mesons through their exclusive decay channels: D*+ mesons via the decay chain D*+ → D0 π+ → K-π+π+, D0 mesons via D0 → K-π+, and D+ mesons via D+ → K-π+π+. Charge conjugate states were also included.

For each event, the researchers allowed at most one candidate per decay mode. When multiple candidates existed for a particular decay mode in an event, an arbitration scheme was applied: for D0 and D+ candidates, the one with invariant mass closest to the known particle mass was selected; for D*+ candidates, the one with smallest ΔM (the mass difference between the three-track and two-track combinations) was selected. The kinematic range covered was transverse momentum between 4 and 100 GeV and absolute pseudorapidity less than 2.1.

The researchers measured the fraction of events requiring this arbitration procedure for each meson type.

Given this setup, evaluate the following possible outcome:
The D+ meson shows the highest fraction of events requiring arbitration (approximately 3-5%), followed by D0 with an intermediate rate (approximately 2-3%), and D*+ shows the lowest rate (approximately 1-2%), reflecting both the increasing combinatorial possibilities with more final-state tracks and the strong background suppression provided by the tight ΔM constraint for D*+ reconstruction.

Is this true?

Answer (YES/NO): NO